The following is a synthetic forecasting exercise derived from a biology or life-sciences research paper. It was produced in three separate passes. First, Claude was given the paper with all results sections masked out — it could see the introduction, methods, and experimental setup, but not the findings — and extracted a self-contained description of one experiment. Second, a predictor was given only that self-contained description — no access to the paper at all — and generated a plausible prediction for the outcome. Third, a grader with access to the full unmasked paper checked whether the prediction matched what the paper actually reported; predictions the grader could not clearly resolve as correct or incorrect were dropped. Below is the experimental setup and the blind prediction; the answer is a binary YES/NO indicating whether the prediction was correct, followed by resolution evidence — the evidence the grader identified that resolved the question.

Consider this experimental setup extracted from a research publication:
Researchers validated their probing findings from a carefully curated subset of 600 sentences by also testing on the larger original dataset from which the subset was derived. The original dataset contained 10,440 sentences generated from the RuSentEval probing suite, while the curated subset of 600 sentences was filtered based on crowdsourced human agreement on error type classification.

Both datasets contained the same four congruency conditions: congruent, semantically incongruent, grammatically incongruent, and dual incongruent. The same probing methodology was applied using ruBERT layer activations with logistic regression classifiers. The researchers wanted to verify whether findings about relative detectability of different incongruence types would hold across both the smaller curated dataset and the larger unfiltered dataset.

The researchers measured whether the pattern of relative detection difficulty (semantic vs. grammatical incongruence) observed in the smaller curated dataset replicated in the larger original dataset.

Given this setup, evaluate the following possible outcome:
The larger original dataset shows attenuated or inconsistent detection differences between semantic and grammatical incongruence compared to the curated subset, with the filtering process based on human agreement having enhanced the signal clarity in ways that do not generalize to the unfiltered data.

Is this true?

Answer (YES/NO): NO